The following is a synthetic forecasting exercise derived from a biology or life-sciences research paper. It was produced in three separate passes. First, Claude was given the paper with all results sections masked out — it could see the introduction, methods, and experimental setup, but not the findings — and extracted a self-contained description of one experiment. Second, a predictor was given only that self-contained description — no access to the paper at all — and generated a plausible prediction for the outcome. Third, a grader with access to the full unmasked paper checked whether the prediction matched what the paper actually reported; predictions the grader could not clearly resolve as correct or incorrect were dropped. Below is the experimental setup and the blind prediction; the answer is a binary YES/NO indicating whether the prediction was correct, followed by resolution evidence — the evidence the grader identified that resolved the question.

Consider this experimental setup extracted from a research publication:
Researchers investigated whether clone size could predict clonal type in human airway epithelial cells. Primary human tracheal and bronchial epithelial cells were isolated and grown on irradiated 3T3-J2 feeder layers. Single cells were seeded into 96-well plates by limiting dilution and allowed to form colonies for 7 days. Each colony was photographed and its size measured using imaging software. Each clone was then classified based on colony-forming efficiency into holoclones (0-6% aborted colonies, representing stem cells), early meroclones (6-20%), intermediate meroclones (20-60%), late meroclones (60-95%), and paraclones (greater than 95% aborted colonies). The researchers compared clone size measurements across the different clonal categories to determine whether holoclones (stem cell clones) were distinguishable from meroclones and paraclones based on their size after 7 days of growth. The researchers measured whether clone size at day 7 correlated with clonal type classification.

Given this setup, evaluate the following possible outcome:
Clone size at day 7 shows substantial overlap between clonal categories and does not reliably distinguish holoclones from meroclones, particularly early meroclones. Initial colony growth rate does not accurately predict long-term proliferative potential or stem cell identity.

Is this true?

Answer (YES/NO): YES